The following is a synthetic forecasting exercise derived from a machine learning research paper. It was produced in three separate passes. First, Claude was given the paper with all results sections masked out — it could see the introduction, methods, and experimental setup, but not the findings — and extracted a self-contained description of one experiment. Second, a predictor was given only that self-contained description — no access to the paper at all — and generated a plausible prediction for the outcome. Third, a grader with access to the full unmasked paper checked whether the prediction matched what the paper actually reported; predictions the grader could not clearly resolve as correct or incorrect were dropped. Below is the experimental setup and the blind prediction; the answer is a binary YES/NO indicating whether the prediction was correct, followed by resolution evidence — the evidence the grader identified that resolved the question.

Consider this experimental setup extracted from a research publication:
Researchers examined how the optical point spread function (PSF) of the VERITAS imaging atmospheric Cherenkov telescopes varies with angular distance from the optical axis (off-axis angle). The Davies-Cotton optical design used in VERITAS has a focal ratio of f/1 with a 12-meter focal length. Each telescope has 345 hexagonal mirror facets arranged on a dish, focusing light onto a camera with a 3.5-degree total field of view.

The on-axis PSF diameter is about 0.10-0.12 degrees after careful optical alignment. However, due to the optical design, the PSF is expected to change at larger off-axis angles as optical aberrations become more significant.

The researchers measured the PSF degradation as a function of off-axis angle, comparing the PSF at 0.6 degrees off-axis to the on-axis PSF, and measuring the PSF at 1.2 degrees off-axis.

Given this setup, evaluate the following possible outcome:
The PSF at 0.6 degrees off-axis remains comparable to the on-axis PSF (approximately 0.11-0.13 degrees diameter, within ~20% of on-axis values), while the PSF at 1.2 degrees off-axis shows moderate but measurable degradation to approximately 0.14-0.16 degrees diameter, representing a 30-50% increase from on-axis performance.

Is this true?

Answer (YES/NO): NO